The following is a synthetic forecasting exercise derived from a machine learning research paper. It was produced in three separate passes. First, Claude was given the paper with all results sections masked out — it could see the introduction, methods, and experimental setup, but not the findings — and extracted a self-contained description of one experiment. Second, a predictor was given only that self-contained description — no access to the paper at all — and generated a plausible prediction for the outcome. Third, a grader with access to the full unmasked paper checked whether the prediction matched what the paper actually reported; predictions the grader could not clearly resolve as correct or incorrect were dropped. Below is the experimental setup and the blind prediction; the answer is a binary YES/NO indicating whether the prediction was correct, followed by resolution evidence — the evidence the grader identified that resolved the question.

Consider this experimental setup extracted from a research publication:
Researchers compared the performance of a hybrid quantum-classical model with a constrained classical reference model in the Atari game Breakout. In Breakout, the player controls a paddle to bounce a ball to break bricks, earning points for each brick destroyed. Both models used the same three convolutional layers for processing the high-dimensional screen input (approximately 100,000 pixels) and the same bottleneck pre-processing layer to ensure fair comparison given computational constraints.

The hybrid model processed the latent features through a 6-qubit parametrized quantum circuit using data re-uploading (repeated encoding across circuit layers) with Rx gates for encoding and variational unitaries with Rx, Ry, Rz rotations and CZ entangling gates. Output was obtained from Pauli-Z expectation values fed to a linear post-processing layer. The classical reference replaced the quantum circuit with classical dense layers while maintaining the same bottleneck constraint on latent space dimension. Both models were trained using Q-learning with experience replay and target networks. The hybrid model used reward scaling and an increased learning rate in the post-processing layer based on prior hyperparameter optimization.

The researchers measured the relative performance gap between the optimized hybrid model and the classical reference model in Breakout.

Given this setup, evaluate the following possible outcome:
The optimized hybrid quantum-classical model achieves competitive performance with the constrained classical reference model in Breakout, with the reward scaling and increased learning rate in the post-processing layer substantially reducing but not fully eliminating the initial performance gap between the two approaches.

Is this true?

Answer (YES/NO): YES